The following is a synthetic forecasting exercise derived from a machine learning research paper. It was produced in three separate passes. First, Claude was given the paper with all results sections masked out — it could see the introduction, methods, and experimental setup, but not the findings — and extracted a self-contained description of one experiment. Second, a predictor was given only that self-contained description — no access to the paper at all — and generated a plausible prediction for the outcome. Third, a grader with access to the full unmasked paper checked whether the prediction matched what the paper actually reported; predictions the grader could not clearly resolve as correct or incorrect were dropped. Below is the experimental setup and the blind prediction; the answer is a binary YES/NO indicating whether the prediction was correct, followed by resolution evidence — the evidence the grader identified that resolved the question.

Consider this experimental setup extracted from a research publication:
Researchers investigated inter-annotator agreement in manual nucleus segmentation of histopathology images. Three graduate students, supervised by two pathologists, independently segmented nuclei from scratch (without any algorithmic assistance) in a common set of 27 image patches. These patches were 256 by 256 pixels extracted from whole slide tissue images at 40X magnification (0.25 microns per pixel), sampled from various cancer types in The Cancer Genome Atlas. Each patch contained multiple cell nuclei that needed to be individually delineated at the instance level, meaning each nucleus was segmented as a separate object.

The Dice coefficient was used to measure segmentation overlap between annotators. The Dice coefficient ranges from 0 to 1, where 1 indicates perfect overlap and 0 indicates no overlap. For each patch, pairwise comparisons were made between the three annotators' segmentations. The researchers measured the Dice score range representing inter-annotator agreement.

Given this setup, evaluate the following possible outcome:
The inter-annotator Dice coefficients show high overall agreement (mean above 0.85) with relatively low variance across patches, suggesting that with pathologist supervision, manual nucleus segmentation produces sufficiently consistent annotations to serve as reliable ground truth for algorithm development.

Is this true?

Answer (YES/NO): NO